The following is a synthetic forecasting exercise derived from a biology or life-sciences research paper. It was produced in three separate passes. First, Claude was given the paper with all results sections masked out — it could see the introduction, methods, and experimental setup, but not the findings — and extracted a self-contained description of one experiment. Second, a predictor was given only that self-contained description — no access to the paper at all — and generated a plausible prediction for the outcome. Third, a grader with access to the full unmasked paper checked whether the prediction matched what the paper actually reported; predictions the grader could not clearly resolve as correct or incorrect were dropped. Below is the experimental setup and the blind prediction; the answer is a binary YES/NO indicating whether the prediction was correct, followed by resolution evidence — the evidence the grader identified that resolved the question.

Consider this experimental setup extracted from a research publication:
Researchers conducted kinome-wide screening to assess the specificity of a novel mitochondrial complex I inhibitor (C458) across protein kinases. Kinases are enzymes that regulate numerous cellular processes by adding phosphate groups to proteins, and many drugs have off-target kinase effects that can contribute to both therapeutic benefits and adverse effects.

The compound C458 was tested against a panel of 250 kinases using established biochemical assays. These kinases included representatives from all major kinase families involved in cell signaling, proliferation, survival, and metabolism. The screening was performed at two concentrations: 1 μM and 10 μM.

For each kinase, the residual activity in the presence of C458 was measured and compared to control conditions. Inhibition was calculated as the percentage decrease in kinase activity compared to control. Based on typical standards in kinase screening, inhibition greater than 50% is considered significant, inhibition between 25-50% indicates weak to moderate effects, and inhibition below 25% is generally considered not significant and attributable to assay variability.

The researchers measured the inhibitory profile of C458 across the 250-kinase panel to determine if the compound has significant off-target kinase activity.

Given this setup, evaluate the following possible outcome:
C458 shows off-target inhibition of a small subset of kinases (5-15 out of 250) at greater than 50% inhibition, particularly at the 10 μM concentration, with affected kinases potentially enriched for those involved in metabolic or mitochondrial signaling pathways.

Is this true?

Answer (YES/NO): NO